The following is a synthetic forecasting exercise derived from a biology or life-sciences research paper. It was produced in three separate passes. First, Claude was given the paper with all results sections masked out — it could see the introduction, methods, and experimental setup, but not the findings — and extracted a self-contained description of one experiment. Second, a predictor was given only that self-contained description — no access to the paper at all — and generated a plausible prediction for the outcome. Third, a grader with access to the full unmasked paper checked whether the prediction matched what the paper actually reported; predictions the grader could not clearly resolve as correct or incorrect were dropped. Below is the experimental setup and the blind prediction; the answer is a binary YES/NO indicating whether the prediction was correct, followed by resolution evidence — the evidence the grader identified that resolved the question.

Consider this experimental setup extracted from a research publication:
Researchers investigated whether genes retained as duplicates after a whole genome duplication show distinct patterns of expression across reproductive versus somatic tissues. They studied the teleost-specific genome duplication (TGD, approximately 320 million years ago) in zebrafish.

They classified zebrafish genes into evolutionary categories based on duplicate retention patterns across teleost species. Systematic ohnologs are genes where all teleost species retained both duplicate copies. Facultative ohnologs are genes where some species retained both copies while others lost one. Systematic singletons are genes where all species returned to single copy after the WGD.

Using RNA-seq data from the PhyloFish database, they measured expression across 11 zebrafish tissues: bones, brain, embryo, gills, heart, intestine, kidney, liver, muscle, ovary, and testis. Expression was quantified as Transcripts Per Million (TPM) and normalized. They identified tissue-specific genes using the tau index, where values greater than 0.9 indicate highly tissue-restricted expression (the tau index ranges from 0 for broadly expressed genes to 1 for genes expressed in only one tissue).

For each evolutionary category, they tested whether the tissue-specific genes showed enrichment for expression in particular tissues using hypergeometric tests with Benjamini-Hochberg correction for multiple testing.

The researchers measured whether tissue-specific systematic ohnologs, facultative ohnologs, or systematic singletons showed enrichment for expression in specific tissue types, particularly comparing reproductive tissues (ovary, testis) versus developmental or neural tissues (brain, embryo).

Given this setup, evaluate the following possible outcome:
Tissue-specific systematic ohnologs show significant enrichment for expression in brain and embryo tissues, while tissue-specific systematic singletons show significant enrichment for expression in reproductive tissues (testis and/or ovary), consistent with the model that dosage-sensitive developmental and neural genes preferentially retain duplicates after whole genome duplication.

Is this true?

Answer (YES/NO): NO